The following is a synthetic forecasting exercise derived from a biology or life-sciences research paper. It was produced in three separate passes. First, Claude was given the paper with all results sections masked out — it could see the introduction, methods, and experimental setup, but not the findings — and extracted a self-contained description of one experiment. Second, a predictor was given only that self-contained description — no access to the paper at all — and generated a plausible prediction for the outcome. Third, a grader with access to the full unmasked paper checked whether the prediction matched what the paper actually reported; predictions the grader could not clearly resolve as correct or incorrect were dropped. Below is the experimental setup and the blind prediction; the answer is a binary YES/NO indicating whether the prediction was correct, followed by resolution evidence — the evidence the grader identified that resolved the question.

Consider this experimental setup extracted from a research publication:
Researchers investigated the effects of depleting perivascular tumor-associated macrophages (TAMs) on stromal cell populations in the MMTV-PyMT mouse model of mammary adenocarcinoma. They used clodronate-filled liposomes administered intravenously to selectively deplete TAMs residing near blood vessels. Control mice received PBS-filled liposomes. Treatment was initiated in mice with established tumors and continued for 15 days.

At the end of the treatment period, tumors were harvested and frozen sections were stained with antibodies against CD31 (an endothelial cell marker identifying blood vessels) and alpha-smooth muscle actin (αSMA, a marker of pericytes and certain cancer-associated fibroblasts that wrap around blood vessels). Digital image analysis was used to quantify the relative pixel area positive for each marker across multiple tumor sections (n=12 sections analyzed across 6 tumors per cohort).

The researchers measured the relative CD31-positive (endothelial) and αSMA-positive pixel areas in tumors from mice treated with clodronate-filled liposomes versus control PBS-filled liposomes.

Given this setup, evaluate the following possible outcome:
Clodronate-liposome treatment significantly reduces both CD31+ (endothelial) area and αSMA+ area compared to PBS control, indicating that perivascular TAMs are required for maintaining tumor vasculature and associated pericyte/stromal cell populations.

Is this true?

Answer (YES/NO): NO